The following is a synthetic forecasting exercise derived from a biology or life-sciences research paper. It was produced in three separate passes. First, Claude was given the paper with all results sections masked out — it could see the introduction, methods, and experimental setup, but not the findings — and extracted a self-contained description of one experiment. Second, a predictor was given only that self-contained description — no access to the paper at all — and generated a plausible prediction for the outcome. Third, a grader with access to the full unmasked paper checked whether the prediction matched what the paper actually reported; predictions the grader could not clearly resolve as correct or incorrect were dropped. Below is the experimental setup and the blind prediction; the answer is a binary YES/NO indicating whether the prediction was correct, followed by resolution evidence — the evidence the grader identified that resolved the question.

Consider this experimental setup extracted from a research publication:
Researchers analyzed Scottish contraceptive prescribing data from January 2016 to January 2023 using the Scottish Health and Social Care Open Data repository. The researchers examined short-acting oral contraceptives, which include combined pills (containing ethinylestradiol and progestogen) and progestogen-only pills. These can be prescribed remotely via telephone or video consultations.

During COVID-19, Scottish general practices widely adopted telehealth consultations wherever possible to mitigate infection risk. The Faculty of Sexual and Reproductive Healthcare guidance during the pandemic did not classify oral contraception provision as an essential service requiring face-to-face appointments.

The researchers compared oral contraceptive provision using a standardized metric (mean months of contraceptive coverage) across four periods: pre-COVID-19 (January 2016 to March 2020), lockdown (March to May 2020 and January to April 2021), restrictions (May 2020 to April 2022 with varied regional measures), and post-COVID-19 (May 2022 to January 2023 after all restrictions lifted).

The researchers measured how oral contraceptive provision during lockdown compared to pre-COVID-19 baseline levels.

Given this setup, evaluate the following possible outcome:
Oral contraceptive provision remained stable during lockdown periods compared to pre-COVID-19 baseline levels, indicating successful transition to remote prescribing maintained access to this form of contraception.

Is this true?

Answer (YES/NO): NO